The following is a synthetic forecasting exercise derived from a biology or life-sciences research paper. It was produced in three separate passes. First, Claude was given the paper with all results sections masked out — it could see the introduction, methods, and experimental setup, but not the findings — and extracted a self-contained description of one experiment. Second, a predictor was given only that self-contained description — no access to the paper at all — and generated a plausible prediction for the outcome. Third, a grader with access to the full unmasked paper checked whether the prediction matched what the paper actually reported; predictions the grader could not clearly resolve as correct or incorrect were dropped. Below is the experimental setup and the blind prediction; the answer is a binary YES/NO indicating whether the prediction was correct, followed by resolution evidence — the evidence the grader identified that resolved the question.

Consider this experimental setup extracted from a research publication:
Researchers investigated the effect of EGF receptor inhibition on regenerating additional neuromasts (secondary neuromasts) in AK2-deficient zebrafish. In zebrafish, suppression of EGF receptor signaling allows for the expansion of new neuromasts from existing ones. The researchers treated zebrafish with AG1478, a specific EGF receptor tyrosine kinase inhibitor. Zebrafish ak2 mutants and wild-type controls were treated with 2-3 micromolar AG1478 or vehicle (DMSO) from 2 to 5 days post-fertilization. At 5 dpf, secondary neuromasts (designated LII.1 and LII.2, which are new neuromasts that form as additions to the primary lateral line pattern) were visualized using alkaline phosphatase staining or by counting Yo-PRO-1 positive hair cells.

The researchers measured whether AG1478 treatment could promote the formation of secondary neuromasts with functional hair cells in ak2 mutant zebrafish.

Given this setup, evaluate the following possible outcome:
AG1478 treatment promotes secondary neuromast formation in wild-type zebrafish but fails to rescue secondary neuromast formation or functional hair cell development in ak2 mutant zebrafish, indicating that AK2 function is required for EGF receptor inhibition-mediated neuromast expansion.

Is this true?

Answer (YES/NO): NO